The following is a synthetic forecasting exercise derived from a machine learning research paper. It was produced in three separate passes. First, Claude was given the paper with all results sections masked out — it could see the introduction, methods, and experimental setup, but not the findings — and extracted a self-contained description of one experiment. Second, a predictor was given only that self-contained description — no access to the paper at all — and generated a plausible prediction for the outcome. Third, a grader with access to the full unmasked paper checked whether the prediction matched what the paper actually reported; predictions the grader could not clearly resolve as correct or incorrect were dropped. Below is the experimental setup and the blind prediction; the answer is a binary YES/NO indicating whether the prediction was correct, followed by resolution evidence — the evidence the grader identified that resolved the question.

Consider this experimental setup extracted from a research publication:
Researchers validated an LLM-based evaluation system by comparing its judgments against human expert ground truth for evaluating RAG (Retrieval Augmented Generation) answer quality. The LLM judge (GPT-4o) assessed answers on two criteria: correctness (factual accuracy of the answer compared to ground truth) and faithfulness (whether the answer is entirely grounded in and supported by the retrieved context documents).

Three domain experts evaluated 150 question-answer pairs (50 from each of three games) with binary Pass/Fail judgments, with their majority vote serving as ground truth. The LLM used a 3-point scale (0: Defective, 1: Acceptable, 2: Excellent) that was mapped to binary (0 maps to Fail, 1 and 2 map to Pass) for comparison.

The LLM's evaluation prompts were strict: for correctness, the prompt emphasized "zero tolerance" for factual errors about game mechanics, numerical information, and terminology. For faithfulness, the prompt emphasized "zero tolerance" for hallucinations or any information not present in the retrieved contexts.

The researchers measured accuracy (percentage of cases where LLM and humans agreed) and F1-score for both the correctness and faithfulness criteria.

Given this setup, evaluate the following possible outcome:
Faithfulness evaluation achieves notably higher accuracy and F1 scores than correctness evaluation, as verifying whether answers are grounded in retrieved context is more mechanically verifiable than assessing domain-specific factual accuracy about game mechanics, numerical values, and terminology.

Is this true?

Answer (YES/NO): YES